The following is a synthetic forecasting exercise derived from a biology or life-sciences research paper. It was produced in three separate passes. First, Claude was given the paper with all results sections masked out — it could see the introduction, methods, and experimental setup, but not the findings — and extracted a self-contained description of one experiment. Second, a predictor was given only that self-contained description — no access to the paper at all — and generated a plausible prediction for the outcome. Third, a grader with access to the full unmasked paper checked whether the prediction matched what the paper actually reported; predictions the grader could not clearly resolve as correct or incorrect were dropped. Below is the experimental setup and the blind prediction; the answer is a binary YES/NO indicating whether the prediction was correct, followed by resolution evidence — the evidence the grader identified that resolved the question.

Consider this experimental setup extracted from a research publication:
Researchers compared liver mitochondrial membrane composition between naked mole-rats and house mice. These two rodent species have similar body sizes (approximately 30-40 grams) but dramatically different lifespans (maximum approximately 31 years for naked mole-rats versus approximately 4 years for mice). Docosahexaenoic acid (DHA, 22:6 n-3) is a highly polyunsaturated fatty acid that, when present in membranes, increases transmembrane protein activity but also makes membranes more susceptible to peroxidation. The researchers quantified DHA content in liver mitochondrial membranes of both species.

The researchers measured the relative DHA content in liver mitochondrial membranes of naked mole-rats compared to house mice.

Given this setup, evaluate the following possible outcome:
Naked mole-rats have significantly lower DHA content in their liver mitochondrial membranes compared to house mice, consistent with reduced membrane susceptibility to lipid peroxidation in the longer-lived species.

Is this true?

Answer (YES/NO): YES